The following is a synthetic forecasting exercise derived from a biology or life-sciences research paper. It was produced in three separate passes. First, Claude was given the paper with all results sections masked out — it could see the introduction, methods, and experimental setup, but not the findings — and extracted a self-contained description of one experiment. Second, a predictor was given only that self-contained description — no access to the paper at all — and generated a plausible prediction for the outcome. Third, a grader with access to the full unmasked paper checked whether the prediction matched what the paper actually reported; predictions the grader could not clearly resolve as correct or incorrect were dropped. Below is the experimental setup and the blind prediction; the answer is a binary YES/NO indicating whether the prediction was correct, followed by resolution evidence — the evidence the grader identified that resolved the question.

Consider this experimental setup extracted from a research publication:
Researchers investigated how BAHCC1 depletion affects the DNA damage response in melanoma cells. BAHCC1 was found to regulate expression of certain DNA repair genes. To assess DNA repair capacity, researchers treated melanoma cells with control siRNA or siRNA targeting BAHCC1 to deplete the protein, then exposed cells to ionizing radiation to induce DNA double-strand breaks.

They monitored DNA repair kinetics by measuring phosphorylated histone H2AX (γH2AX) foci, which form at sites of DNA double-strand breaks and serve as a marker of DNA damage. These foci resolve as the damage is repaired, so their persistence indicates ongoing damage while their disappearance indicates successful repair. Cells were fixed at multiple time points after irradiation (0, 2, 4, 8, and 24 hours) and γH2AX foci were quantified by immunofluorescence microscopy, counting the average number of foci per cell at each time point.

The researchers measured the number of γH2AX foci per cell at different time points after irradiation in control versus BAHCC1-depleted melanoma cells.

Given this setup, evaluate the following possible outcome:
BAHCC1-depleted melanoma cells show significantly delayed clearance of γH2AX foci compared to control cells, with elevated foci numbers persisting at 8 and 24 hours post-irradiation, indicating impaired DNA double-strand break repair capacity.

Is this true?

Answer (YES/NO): YES